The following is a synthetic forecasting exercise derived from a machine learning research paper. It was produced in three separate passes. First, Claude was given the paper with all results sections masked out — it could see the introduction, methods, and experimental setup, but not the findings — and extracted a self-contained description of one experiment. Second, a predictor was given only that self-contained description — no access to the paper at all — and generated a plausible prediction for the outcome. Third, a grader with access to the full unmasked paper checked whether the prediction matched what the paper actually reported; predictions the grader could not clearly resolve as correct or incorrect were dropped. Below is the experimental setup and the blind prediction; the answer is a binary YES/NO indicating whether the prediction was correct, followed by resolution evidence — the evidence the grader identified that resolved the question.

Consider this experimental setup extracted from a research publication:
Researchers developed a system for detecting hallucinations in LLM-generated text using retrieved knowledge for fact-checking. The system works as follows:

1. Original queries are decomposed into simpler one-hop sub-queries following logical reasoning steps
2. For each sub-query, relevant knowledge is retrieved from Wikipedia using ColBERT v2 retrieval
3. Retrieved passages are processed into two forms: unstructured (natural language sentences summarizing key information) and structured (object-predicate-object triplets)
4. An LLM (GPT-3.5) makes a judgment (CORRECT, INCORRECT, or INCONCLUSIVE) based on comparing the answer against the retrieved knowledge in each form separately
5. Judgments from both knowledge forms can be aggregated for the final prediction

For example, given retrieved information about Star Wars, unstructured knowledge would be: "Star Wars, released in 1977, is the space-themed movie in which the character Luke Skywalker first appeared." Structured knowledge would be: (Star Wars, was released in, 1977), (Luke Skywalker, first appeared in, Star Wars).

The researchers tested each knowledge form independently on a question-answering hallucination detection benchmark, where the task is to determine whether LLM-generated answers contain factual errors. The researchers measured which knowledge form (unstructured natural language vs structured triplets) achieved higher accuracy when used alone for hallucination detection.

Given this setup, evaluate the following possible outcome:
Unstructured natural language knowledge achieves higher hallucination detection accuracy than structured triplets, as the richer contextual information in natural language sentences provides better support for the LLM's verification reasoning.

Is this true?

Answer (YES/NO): NO